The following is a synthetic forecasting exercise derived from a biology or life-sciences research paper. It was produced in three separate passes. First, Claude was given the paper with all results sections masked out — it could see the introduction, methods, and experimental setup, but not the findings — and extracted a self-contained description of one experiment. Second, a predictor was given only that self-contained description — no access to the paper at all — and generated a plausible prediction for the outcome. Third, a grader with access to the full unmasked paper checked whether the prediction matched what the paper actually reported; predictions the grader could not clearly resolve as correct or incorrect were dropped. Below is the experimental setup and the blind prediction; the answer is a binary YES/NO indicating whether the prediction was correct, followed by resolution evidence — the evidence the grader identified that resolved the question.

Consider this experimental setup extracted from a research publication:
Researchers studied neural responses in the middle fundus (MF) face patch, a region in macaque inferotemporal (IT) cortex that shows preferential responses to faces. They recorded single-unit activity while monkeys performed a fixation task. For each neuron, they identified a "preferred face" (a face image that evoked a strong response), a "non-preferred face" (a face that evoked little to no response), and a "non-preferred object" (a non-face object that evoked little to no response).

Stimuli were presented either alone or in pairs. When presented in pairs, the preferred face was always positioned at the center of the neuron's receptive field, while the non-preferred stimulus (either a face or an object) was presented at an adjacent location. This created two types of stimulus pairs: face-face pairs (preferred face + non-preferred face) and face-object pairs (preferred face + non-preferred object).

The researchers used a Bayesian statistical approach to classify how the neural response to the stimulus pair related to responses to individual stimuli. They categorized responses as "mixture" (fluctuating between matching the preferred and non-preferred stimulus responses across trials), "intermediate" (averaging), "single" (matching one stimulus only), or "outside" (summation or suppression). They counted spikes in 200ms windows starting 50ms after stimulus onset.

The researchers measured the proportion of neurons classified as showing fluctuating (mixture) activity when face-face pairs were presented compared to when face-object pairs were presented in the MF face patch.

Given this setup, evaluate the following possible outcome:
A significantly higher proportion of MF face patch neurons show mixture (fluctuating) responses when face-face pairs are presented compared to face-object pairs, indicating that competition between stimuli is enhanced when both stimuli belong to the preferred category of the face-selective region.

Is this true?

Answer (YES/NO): NO